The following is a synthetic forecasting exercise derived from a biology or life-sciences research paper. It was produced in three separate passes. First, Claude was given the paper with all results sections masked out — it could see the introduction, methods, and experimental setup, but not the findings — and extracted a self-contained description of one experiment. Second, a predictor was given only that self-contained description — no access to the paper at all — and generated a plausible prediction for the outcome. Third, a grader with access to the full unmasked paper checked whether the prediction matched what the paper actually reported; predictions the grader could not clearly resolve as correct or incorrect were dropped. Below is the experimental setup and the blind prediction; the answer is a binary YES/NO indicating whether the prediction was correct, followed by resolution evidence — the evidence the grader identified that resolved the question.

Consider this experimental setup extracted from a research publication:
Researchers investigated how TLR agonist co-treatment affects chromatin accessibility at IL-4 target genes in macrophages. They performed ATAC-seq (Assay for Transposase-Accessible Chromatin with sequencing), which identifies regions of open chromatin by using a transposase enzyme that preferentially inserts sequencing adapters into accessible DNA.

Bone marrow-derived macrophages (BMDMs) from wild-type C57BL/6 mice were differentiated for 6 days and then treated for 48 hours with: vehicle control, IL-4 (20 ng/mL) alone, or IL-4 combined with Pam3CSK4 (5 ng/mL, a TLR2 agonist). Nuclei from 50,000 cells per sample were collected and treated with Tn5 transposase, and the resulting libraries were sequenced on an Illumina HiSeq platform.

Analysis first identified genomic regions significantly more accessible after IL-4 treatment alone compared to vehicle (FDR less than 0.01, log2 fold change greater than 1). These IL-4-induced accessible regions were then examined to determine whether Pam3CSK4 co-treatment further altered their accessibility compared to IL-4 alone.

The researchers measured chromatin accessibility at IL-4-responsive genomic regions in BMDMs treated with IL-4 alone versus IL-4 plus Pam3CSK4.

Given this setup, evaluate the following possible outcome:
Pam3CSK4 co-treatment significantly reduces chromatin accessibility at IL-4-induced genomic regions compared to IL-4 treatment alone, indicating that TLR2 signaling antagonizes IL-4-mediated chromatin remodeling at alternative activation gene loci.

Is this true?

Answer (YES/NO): NO